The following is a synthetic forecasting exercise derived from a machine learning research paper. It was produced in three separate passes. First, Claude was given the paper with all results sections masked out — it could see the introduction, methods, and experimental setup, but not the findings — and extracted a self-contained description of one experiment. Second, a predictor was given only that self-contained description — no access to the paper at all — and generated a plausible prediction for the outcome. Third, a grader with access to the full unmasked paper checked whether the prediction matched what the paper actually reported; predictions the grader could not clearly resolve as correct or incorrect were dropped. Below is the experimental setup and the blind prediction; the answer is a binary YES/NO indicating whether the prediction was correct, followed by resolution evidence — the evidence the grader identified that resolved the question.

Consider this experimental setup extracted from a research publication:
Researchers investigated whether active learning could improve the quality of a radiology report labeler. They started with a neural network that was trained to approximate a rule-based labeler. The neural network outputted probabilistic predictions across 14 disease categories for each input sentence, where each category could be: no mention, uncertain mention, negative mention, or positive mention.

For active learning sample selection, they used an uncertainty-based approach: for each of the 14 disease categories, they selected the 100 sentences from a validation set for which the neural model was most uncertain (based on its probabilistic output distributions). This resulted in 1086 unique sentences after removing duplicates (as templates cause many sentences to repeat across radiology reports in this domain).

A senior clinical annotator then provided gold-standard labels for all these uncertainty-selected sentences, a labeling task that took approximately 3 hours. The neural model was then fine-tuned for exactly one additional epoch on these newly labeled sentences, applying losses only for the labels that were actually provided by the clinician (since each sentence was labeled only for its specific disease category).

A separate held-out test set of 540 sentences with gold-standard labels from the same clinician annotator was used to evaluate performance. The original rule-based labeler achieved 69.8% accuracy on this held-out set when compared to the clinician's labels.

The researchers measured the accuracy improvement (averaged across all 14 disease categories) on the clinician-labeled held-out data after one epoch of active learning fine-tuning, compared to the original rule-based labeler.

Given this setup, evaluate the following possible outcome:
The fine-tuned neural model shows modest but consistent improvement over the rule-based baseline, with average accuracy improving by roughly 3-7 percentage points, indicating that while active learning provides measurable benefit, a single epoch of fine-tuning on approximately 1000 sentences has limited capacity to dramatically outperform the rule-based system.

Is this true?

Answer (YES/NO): NO